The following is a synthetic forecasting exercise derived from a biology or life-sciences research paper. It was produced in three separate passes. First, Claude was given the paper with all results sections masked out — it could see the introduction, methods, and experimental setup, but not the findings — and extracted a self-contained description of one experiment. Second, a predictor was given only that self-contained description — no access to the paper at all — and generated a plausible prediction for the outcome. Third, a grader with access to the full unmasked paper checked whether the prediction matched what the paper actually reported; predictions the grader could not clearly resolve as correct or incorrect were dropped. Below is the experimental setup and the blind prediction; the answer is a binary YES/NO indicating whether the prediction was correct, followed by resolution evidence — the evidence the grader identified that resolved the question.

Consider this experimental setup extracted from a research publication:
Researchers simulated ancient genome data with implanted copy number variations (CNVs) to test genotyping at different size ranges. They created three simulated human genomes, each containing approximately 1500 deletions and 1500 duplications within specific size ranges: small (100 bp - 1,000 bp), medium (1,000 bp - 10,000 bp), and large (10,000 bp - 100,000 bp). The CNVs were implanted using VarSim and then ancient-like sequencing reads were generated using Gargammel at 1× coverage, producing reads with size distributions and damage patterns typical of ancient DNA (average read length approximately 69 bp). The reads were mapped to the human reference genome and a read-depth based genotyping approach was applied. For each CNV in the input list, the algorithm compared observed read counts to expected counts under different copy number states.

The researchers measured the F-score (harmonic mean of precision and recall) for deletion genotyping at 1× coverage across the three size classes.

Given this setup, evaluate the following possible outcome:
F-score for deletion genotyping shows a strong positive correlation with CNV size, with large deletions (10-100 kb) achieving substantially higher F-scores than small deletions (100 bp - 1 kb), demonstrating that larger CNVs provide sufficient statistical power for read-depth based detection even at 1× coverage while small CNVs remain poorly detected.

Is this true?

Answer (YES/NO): YES